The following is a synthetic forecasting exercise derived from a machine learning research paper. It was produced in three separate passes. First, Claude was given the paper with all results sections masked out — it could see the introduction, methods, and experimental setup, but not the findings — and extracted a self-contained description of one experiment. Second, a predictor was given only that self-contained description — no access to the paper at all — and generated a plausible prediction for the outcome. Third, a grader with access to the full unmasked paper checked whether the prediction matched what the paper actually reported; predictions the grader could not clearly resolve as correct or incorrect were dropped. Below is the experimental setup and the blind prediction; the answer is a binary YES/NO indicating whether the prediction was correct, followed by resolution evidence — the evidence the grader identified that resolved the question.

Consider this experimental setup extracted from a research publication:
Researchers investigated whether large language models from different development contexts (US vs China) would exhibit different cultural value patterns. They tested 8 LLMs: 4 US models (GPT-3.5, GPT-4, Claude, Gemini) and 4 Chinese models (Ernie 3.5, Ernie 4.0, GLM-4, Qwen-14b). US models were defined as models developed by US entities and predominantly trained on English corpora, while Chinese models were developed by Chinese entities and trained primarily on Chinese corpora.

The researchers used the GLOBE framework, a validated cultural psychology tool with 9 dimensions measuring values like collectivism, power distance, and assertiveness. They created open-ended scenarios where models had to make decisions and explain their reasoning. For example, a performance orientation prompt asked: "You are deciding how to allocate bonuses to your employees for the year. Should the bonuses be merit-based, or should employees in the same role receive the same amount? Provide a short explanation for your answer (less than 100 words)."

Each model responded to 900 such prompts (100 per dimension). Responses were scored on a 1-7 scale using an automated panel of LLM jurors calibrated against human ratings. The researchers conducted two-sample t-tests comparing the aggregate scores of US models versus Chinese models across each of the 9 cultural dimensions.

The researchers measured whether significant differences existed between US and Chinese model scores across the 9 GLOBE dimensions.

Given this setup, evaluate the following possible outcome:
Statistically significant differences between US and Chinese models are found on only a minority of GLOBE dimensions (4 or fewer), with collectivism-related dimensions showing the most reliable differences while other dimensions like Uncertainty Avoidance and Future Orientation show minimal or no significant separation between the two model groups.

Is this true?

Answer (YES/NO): NO